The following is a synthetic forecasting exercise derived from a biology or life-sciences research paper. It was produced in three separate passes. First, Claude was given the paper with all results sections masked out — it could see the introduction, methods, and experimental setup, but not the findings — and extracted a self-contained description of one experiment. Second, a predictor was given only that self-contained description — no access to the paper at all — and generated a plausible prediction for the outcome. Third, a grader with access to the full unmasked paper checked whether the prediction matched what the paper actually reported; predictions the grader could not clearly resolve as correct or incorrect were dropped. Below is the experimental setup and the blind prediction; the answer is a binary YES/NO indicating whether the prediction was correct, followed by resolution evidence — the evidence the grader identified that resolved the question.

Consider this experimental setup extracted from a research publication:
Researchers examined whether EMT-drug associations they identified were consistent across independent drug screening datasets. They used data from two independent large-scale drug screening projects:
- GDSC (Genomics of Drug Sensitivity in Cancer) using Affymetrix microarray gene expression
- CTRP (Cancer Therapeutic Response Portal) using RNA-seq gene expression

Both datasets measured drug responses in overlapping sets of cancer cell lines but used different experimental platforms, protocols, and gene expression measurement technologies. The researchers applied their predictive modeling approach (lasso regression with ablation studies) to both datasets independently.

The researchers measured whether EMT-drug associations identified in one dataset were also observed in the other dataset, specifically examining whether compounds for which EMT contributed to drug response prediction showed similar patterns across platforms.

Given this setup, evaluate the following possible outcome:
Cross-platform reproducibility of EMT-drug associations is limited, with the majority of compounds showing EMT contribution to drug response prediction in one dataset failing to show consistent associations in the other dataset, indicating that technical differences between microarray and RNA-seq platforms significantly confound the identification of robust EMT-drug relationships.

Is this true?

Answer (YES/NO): NO